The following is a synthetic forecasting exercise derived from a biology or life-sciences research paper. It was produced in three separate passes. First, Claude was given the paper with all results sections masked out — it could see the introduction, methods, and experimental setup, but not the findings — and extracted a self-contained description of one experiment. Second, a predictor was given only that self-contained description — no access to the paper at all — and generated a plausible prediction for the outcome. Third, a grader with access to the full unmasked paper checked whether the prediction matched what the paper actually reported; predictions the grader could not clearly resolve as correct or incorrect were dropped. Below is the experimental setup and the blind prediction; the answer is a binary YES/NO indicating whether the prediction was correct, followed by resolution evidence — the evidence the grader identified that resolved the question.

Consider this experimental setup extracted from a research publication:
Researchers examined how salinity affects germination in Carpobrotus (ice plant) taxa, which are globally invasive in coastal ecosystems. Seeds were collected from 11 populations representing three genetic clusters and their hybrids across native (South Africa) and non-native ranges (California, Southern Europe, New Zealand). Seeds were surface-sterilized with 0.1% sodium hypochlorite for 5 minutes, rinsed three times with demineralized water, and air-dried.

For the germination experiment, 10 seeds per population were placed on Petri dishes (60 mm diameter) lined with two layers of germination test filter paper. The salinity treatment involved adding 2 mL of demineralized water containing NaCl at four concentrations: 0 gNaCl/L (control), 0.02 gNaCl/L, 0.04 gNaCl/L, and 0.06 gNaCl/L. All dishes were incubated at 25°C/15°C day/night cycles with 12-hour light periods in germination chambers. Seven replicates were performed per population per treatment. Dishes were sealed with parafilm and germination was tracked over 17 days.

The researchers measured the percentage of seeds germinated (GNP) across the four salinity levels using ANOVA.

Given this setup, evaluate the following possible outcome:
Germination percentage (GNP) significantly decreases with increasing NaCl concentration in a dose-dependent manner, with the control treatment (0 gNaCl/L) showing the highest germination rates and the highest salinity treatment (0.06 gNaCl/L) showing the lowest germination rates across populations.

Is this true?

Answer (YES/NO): NO